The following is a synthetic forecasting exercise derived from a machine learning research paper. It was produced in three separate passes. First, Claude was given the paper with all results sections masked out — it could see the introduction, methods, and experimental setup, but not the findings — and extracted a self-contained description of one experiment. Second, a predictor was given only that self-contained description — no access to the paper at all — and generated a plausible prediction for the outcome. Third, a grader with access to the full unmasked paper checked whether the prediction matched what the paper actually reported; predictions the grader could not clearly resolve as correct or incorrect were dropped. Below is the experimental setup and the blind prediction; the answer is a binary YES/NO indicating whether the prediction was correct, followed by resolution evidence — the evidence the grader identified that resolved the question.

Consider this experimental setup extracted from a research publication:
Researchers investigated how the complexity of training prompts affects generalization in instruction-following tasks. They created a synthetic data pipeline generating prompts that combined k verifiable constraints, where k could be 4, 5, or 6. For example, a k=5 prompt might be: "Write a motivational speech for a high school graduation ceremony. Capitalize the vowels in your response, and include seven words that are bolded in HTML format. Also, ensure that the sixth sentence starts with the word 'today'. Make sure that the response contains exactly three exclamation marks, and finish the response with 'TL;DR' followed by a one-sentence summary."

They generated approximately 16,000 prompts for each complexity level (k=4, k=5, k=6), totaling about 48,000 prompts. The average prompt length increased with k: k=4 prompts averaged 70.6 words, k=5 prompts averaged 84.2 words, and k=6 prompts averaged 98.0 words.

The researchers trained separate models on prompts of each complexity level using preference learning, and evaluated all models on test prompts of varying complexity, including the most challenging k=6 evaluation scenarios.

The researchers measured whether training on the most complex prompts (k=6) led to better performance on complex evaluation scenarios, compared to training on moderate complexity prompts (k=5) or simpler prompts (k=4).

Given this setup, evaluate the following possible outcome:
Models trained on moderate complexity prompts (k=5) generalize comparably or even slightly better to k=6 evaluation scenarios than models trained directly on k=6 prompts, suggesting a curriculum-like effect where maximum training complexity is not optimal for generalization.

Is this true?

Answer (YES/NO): YES